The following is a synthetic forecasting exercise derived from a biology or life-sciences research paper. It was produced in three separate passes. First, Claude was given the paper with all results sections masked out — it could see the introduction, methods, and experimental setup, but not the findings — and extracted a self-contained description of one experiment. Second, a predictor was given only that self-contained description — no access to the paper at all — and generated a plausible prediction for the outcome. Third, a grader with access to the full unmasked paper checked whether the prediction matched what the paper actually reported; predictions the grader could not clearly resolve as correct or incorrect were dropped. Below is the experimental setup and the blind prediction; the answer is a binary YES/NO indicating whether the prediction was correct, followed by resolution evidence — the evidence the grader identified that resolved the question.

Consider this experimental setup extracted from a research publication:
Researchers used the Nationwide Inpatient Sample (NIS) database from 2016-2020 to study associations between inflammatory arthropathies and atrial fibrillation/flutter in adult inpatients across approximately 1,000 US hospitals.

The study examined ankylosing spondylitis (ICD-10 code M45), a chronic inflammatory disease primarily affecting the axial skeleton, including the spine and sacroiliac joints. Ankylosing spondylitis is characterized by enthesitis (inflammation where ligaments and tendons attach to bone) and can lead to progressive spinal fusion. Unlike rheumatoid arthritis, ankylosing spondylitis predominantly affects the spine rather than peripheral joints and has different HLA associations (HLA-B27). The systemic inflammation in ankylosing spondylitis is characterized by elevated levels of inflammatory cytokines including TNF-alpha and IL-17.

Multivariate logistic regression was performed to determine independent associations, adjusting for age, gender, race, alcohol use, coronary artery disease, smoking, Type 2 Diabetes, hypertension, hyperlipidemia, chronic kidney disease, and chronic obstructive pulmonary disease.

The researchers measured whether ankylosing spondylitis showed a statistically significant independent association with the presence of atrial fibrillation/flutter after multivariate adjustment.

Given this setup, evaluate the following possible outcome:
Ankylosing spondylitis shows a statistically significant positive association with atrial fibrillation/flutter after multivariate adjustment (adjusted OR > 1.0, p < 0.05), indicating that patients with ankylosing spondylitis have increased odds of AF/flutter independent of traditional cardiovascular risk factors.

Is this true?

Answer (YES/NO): NO